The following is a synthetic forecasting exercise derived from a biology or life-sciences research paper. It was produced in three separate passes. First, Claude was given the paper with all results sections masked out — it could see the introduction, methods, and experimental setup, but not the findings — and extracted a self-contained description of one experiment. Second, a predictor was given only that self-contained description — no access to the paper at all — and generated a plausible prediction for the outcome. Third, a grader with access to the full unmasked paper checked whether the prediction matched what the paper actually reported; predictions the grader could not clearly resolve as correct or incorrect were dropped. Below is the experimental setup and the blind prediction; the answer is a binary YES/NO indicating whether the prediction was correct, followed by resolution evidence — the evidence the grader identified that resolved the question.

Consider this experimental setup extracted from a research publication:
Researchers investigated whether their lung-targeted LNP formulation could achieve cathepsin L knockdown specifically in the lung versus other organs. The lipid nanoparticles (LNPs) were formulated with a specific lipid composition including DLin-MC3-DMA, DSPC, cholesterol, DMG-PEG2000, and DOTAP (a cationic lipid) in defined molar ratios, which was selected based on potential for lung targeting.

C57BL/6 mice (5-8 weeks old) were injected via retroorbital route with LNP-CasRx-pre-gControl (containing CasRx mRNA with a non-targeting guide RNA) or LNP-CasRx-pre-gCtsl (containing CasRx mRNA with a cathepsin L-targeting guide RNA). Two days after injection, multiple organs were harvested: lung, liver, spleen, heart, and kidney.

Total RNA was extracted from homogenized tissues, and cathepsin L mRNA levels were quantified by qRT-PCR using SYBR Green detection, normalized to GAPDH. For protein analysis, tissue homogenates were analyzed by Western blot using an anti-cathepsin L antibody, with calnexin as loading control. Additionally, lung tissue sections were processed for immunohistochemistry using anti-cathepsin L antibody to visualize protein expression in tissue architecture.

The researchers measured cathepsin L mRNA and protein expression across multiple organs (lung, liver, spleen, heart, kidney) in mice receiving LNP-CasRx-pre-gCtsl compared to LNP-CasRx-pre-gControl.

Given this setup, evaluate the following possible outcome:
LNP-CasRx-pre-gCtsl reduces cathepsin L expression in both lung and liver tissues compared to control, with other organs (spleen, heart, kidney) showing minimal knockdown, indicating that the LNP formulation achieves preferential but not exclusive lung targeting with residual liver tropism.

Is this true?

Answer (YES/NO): NO